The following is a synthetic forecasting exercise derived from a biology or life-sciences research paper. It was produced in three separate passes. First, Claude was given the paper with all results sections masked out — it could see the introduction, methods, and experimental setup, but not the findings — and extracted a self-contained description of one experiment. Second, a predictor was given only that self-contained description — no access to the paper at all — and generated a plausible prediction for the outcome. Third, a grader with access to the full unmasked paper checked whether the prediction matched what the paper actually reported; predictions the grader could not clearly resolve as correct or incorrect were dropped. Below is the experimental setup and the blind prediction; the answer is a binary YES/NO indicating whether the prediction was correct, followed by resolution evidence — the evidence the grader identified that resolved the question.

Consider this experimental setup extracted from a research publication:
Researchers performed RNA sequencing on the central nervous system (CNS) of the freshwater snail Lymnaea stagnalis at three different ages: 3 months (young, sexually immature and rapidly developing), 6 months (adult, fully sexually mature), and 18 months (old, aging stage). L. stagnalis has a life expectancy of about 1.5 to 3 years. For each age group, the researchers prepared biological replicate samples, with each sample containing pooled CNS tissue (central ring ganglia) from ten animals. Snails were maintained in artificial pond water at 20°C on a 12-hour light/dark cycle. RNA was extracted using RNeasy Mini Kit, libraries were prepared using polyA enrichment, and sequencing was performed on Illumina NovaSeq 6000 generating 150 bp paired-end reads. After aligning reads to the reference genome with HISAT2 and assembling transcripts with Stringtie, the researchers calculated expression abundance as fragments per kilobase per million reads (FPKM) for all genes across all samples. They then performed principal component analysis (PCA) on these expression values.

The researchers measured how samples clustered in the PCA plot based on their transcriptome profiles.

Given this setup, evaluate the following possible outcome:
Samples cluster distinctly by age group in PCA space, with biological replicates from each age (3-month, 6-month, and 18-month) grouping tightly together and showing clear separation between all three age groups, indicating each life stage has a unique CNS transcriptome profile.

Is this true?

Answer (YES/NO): NO